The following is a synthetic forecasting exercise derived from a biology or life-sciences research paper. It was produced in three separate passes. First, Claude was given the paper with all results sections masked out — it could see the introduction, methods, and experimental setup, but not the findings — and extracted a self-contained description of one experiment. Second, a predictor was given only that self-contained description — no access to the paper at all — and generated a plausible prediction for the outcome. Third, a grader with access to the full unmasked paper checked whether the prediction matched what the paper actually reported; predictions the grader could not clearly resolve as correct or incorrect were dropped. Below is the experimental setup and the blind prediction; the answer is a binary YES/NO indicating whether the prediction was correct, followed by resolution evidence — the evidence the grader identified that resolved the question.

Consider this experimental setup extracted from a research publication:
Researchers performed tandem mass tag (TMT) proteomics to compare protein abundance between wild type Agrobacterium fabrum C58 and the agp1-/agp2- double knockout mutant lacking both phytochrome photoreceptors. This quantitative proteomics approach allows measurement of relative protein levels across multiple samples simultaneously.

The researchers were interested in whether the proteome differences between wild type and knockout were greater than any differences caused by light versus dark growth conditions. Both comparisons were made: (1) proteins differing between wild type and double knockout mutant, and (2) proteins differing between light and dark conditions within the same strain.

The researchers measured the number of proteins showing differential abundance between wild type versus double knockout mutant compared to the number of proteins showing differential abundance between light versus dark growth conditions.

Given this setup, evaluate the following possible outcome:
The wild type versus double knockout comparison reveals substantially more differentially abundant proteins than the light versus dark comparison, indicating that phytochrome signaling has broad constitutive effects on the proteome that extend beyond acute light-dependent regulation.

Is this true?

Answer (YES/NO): YES